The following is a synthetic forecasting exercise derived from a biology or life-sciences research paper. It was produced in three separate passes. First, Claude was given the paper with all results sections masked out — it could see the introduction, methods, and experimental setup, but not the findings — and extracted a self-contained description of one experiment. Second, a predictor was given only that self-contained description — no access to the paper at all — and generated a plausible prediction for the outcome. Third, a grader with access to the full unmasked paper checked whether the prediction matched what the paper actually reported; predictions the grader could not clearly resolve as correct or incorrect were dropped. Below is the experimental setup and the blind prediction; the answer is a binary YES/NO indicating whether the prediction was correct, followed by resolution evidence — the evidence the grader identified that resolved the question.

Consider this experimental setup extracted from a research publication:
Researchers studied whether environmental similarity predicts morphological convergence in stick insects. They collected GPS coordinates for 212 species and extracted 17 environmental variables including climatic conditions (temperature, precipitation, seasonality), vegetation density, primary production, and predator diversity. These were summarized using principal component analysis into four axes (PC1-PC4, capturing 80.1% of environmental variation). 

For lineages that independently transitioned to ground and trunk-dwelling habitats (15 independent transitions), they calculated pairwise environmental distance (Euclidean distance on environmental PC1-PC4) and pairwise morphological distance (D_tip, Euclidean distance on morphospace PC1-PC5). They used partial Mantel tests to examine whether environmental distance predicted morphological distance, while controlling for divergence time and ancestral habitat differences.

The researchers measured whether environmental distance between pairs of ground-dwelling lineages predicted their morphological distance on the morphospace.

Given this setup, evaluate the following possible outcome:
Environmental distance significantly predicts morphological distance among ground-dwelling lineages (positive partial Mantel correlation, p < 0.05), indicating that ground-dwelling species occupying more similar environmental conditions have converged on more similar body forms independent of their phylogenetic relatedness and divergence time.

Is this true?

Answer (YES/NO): YES